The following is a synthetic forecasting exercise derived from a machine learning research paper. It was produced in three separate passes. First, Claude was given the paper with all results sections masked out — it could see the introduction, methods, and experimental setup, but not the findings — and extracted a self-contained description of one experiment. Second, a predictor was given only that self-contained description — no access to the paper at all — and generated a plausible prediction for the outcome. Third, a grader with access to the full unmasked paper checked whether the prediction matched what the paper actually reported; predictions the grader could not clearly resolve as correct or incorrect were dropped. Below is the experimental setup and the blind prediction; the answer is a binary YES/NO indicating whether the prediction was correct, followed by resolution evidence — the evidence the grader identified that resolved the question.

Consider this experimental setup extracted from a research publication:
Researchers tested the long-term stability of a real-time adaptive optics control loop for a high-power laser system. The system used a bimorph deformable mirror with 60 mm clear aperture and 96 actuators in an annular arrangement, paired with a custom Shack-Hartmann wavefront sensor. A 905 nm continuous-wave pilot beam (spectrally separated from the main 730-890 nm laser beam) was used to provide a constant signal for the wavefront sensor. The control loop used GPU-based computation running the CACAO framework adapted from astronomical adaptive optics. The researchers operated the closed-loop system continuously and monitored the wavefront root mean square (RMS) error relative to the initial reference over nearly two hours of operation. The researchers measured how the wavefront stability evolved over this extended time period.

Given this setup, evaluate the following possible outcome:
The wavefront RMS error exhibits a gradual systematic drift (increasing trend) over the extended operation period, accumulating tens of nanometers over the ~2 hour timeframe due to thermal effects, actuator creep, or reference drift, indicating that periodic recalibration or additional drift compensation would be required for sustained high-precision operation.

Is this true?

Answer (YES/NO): NO